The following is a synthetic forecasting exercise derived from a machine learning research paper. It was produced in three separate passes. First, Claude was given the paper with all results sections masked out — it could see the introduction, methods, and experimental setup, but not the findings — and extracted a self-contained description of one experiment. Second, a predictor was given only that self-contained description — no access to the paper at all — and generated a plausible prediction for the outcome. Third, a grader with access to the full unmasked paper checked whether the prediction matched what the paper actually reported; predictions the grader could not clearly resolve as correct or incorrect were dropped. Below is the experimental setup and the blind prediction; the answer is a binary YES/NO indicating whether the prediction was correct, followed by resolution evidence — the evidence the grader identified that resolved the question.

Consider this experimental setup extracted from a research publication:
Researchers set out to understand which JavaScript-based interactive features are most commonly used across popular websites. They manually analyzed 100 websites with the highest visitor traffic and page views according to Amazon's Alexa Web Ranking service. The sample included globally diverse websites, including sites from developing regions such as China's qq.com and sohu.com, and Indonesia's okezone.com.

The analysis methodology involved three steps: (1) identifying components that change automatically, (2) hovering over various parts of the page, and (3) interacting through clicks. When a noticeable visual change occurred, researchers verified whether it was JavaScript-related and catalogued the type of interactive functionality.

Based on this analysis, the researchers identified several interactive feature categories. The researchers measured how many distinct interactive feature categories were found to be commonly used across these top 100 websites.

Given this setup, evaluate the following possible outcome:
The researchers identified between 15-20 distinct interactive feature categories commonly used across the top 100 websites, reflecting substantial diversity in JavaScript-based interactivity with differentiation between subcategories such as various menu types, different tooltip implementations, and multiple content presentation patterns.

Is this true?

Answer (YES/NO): NO